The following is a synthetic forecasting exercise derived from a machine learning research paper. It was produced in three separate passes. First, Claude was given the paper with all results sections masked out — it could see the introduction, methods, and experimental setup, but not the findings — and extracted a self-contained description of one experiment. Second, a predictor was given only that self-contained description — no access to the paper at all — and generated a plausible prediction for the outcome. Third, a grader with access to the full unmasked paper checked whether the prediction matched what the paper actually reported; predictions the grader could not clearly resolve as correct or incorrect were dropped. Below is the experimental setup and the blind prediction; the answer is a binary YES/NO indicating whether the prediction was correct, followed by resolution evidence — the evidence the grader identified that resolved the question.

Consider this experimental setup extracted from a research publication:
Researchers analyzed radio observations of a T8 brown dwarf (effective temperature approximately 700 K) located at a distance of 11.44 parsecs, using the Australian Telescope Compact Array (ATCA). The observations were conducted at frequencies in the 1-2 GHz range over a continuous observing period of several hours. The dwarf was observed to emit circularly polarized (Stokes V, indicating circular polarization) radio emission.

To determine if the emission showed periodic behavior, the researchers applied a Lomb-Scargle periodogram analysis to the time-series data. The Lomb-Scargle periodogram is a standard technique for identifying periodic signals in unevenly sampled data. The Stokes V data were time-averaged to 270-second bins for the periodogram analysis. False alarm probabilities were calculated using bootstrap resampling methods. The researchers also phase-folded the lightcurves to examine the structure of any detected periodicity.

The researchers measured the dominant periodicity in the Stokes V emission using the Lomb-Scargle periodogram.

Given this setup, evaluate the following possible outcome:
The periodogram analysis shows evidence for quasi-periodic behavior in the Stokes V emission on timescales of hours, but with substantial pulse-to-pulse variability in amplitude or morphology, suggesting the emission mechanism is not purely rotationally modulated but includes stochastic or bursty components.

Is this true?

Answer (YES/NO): NO